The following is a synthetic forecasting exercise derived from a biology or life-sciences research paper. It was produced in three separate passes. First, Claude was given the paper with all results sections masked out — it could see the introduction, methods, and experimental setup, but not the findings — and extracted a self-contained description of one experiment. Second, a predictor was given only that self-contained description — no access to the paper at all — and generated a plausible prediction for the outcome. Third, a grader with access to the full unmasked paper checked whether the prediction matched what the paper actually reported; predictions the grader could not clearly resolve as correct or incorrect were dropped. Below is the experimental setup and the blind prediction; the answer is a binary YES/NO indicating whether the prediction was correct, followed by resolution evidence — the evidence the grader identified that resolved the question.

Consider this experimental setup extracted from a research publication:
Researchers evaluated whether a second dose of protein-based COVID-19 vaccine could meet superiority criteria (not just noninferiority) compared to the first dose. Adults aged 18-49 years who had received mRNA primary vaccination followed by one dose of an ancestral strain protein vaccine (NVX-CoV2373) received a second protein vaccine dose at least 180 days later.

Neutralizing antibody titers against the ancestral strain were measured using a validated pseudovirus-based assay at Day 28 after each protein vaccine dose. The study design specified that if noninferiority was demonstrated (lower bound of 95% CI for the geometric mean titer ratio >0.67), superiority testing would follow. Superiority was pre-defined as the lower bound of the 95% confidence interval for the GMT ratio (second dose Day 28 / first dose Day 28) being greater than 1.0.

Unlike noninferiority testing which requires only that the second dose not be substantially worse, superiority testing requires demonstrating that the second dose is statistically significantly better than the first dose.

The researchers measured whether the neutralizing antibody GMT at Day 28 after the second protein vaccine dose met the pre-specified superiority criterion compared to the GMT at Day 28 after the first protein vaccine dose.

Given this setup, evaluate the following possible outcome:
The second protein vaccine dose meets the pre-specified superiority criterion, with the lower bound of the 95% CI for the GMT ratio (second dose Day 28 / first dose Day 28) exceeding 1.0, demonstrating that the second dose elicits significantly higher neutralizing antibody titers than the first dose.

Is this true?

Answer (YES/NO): NO